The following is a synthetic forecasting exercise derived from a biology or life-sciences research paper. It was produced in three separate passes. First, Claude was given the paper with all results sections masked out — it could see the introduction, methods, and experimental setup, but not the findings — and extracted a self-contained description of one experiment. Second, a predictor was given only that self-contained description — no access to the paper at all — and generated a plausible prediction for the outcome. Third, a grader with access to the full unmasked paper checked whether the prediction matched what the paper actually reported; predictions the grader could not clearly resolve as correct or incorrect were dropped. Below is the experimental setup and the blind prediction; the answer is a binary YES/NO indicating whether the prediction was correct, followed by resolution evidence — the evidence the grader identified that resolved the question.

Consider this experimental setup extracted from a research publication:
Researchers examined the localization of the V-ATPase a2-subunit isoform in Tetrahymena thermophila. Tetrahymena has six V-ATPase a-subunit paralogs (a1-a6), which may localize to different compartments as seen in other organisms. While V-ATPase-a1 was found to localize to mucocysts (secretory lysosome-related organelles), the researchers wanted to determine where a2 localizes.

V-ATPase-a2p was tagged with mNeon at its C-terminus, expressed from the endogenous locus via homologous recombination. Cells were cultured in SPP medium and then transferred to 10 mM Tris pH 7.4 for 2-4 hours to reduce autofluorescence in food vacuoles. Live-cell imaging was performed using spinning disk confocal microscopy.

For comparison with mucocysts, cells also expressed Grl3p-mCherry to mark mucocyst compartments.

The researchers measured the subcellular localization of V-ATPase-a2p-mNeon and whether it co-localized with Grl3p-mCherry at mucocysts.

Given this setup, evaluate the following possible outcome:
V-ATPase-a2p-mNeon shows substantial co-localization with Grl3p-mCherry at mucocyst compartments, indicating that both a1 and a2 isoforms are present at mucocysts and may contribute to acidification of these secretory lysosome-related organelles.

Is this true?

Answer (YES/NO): NO